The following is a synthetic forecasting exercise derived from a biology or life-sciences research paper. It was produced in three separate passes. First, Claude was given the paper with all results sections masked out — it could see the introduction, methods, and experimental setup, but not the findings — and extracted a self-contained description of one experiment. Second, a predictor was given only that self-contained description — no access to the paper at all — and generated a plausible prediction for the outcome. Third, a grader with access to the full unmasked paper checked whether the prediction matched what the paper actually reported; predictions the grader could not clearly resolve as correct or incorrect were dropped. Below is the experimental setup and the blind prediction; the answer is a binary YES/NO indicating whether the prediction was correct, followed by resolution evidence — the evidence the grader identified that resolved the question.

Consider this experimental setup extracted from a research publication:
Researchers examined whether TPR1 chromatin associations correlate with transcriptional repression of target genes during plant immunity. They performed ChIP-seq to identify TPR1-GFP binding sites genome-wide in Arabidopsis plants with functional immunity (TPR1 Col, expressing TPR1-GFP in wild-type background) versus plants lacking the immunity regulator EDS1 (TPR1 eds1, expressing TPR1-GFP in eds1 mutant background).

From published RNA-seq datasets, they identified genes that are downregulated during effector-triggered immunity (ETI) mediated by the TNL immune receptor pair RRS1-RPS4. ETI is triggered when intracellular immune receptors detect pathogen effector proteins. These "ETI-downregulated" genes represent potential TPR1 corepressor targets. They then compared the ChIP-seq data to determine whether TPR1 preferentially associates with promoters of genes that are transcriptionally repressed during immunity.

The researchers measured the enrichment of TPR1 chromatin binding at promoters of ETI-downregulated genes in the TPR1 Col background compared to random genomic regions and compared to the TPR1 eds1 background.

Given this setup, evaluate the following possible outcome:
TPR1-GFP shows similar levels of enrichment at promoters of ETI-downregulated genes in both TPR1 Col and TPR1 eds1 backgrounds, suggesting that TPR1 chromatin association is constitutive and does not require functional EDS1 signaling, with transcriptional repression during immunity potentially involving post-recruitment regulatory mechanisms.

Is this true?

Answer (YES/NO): YES